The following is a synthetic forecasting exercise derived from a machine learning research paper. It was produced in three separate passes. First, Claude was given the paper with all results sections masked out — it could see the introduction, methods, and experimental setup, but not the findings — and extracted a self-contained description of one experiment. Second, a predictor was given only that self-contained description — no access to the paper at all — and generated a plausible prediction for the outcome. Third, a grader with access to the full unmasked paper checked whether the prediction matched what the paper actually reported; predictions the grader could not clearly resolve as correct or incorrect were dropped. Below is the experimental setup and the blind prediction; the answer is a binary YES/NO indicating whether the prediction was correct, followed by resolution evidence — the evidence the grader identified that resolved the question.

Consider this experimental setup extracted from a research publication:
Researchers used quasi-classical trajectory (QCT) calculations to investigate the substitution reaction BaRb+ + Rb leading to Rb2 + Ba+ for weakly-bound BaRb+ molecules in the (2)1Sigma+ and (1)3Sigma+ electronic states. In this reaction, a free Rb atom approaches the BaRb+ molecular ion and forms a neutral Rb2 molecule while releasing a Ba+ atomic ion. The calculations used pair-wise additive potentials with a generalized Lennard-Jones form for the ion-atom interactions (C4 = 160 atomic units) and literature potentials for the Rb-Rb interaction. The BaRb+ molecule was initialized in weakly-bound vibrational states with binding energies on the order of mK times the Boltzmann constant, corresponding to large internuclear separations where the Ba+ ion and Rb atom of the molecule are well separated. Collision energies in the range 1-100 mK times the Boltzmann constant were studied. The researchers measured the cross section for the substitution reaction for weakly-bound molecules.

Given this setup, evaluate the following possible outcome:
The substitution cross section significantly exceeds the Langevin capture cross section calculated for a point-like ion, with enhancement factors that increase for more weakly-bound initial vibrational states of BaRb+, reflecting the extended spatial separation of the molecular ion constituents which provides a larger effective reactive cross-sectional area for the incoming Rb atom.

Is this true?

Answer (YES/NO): NO